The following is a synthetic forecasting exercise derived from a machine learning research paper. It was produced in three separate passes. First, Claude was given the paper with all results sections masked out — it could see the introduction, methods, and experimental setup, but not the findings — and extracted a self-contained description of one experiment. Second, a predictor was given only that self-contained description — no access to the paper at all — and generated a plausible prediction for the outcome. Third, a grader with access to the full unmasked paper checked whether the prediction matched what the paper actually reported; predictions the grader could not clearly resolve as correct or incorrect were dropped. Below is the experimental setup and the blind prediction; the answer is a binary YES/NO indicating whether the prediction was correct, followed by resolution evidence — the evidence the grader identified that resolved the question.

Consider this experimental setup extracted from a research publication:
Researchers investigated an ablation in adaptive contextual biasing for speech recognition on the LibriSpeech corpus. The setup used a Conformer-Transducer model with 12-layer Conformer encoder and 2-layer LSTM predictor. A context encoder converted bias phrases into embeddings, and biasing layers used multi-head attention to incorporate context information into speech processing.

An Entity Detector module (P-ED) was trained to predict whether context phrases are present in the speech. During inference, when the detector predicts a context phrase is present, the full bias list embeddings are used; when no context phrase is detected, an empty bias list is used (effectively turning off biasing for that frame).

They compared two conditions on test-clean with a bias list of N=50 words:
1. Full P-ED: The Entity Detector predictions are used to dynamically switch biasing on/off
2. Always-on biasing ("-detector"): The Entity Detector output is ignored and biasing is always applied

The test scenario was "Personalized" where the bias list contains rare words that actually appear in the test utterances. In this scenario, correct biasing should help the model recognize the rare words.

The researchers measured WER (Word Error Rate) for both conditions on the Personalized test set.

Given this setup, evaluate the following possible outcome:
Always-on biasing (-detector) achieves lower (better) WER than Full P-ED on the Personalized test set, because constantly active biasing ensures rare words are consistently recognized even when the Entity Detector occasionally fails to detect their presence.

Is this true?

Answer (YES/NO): YES